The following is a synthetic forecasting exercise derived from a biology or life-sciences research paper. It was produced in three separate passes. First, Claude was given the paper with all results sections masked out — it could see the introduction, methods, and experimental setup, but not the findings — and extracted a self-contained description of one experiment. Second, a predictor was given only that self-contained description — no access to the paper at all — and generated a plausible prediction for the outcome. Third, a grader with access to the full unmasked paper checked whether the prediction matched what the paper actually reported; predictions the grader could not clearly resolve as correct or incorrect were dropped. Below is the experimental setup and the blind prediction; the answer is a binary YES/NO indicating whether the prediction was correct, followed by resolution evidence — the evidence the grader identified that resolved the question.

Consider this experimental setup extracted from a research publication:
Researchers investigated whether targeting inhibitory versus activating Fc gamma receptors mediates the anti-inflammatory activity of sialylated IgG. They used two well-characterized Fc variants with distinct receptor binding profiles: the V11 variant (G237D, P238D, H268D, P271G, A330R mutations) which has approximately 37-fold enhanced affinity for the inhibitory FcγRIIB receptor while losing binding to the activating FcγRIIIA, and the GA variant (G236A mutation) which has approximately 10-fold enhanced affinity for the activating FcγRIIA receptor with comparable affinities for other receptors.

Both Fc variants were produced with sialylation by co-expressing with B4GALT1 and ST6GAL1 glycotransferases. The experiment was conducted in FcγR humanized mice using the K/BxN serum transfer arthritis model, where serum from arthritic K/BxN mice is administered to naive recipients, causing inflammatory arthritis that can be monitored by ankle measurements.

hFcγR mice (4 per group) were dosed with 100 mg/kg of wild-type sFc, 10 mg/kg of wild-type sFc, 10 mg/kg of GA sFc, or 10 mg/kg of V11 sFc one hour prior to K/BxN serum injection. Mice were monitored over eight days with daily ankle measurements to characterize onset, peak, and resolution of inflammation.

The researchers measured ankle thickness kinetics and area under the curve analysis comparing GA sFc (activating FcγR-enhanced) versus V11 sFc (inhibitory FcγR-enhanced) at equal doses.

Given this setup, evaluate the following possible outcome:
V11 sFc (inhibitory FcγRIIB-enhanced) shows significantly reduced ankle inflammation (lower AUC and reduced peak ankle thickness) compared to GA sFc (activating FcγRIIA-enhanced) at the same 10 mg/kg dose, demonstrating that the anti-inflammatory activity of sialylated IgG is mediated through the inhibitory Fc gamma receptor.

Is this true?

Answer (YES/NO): YES